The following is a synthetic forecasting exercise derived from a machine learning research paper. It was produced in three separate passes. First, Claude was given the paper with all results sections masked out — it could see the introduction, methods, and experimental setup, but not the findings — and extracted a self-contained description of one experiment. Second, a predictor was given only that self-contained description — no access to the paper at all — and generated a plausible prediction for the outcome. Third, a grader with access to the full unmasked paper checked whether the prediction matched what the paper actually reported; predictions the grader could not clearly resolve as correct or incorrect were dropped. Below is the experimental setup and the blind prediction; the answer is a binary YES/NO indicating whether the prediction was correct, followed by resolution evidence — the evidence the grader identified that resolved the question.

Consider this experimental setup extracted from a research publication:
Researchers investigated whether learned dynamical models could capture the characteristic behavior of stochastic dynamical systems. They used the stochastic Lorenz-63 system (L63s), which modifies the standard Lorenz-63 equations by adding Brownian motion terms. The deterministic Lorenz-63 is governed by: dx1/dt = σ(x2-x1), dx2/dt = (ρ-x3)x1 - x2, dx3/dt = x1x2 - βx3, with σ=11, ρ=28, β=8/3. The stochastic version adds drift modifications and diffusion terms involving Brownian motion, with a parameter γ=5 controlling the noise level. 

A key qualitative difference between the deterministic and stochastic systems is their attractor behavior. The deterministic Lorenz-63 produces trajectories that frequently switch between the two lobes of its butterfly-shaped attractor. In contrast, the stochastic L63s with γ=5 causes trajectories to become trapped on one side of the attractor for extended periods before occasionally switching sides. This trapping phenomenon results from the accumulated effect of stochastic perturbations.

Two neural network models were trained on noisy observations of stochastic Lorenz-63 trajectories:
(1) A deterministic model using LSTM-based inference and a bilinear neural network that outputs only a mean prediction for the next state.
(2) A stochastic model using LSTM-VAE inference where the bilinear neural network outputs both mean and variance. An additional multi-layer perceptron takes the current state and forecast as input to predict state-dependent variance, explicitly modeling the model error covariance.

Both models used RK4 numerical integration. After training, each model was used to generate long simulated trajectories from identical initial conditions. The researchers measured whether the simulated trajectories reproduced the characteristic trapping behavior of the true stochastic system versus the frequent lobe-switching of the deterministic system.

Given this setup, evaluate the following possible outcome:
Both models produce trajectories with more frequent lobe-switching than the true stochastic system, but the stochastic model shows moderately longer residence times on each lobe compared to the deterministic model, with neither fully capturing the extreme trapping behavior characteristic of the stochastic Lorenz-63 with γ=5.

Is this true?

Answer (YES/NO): NO